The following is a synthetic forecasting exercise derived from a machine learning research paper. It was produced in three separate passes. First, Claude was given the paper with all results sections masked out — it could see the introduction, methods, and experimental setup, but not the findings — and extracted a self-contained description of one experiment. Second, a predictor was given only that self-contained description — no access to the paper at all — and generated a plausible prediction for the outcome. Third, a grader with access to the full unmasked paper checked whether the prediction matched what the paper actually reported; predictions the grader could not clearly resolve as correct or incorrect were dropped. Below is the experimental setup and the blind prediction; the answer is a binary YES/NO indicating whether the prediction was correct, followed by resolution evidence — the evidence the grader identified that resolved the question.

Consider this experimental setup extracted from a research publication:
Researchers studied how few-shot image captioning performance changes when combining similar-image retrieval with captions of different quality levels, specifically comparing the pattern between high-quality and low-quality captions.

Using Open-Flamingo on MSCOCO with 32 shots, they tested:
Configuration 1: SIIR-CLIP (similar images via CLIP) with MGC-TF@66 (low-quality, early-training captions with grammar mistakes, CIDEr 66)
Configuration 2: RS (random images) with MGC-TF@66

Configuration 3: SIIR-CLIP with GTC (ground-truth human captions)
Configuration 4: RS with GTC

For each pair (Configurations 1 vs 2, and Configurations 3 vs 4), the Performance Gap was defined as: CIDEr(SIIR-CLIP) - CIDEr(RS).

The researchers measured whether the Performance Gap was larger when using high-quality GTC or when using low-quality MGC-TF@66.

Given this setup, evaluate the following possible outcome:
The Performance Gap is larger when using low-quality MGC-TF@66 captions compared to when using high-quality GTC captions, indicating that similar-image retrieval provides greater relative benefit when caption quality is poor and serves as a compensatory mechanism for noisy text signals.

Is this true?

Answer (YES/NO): NO